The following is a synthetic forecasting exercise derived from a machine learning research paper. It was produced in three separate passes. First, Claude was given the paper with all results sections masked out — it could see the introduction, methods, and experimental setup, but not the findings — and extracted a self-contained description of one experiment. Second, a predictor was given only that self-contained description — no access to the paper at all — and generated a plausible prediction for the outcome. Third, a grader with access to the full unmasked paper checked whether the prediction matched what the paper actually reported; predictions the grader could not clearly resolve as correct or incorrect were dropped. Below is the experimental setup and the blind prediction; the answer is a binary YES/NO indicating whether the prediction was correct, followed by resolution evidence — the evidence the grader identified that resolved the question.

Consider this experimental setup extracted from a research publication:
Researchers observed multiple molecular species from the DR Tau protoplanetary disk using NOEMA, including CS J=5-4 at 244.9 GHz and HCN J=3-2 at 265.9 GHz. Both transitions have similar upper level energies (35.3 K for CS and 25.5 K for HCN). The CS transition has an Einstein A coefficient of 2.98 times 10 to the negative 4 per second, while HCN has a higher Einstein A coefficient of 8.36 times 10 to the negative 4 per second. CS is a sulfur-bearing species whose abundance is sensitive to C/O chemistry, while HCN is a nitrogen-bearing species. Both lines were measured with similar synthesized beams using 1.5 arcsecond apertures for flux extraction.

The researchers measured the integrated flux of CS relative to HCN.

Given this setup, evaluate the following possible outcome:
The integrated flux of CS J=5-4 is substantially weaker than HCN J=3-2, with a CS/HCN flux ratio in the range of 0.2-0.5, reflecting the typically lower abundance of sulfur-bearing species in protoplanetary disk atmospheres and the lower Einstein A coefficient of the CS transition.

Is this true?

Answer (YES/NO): NO